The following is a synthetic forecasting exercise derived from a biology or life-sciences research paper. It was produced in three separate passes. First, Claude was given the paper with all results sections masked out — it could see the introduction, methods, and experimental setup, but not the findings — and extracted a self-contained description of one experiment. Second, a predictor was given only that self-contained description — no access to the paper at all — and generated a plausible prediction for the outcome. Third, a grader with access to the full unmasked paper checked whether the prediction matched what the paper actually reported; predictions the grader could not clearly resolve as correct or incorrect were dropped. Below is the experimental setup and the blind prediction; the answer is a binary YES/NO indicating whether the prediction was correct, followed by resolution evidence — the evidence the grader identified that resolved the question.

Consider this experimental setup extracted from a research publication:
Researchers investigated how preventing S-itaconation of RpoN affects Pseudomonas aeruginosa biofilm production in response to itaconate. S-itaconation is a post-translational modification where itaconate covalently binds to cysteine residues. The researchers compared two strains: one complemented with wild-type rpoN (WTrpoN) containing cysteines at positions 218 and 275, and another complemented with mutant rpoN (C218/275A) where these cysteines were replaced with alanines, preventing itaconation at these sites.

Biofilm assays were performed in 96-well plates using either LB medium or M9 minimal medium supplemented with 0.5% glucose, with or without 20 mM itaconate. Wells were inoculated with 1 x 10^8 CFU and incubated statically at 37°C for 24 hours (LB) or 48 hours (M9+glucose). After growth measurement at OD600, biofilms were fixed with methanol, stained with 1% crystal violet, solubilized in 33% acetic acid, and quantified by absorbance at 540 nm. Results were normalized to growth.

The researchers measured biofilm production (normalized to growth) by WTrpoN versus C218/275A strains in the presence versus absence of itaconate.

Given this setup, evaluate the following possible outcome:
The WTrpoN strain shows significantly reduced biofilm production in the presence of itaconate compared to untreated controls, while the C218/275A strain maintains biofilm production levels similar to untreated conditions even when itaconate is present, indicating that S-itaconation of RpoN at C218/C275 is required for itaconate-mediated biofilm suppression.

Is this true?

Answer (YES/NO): NO